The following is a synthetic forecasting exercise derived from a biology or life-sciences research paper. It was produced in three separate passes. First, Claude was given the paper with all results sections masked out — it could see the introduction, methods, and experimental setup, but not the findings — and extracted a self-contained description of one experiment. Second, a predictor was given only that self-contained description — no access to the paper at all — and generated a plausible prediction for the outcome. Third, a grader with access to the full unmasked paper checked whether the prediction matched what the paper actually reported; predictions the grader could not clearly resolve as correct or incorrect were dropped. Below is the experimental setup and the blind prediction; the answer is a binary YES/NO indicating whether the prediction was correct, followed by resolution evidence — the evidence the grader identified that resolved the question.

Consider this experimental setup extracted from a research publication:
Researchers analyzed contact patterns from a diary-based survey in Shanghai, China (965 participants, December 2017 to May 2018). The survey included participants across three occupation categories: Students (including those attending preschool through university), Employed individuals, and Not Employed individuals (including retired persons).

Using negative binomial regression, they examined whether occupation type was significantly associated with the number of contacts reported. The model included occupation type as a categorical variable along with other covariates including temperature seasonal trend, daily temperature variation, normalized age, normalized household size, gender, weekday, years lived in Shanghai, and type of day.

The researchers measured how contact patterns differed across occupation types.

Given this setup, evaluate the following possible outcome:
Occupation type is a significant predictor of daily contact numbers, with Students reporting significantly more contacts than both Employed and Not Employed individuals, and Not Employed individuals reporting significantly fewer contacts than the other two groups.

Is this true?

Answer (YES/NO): NO